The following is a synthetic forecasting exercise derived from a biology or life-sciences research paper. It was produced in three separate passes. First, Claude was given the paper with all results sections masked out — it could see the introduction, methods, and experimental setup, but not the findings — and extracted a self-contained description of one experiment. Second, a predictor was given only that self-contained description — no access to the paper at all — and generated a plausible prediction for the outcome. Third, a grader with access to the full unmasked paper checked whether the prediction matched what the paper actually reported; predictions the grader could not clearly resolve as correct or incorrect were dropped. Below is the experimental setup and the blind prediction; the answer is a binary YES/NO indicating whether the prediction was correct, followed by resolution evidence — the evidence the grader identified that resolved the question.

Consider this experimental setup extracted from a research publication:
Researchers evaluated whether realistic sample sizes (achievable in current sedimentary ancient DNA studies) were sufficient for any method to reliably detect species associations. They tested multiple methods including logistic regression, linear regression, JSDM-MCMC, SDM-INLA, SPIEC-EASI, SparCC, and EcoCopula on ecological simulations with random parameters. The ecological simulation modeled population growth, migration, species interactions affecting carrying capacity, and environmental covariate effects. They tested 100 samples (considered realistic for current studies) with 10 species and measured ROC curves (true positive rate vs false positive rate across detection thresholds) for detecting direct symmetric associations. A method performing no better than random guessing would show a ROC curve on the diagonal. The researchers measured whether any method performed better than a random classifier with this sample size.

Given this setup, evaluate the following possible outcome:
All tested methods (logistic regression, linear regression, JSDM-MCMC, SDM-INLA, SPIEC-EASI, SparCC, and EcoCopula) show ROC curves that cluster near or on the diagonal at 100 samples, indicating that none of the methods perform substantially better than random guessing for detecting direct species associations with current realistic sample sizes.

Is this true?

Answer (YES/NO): YES